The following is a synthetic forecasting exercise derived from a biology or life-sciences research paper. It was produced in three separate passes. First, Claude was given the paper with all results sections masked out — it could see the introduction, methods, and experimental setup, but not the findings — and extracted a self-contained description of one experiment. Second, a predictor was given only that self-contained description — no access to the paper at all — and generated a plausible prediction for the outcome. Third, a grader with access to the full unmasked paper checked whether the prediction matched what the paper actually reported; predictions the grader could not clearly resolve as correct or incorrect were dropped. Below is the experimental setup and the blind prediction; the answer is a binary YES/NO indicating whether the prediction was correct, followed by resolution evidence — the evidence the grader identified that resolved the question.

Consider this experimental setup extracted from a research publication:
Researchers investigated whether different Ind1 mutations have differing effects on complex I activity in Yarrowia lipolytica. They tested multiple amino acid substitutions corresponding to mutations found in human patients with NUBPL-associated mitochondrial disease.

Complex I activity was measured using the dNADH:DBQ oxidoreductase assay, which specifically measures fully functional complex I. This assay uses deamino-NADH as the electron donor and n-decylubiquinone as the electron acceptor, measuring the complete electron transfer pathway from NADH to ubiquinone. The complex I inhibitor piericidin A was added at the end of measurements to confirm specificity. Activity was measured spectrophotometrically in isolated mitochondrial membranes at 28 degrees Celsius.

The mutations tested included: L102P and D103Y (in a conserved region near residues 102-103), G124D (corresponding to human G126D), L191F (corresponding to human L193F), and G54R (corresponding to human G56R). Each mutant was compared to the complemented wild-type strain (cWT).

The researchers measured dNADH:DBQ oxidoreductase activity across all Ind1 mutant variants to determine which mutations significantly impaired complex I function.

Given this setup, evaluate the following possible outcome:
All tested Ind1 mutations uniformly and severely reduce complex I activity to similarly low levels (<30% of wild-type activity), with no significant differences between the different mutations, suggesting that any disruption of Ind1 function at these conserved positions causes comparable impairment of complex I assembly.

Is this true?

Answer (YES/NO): NO